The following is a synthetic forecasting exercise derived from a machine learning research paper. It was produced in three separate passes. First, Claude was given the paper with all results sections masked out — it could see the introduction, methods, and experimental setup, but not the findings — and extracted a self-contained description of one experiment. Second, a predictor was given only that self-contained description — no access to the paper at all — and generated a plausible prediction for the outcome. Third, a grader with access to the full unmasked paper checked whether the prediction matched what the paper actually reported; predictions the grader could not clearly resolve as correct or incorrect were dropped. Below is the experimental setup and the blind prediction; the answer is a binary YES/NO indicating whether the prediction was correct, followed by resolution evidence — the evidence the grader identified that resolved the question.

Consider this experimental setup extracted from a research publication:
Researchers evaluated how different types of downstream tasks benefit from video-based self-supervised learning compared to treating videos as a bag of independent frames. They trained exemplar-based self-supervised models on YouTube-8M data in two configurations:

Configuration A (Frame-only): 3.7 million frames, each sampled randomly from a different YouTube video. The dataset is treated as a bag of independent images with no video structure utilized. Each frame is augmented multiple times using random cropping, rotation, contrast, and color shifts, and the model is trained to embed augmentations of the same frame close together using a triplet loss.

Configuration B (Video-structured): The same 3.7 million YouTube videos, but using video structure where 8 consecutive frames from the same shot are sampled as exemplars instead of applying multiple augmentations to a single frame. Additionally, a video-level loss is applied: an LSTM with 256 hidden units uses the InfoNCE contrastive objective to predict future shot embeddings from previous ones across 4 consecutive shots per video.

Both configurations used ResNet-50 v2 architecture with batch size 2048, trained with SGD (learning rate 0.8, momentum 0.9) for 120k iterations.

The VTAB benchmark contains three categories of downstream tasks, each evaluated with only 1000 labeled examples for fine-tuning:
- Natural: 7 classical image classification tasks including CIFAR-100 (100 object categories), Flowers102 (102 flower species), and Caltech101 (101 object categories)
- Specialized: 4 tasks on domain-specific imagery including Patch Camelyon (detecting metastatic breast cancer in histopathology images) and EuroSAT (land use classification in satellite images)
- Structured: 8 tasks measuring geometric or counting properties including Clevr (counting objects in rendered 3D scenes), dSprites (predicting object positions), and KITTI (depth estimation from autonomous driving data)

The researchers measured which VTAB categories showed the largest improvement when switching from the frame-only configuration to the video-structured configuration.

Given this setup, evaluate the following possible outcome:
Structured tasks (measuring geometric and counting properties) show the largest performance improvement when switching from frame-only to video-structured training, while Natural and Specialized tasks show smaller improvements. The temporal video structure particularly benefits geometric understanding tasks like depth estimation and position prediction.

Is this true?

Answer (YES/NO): NO